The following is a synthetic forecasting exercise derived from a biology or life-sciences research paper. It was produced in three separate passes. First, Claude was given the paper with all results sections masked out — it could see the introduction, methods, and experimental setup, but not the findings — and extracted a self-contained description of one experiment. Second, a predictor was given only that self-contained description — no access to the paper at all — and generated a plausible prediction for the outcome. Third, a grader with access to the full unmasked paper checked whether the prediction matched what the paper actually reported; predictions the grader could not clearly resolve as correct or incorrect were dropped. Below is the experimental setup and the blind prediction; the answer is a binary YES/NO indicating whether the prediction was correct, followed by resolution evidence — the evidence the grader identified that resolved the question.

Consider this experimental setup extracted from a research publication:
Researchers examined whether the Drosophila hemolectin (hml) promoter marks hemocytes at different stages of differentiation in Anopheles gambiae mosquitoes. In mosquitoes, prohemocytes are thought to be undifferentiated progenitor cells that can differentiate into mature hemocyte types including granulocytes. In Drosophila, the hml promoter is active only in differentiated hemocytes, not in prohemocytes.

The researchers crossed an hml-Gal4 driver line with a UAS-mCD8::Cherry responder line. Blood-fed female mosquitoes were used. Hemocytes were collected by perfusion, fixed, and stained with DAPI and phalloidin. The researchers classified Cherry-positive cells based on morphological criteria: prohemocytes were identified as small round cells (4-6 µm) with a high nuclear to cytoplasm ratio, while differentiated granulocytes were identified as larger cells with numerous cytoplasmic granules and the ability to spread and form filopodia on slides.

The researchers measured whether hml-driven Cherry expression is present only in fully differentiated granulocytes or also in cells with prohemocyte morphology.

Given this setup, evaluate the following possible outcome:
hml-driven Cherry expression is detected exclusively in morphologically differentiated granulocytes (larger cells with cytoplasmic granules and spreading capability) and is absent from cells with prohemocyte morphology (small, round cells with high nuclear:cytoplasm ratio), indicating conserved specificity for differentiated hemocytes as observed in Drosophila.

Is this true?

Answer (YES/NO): NO